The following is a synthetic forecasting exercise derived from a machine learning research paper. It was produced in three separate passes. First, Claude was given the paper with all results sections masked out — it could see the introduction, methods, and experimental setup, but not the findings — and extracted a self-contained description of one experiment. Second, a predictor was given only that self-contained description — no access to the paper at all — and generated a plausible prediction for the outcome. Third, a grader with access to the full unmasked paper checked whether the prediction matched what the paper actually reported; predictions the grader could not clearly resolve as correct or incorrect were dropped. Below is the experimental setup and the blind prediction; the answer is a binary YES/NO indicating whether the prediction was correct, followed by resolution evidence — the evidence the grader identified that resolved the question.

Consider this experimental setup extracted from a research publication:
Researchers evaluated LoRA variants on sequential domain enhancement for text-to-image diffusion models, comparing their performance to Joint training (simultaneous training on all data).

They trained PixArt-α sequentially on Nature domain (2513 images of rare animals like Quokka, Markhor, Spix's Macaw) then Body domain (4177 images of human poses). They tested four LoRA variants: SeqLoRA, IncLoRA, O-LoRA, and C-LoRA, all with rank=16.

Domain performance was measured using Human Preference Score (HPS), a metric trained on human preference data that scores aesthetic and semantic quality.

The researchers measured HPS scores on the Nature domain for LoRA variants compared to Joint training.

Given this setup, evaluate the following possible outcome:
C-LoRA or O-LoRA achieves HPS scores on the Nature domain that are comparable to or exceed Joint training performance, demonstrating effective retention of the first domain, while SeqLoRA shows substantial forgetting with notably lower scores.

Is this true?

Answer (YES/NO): NO